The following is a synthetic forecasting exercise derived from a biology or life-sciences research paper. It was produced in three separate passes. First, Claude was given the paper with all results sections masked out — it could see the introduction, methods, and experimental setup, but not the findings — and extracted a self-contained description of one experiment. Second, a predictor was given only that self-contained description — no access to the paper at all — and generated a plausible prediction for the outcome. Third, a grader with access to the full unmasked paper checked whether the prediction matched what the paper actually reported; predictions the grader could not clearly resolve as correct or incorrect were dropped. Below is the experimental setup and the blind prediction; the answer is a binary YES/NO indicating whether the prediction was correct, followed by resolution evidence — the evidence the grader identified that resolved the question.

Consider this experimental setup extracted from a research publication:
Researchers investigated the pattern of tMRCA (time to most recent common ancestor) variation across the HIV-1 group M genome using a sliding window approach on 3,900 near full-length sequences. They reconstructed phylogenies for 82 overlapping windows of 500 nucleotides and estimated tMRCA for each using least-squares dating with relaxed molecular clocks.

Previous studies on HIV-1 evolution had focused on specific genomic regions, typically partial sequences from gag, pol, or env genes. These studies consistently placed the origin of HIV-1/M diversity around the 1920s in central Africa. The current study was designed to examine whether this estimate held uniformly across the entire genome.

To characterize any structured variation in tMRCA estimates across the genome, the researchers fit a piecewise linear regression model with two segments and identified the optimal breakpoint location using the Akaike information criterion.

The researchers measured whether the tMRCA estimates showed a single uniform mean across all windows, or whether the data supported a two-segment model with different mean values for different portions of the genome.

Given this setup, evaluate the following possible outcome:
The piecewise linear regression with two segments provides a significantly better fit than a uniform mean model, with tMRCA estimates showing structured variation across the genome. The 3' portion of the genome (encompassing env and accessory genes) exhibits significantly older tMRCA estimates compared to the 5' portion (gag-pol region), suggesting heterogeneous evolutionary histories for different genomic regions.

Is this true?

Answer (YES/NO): YES